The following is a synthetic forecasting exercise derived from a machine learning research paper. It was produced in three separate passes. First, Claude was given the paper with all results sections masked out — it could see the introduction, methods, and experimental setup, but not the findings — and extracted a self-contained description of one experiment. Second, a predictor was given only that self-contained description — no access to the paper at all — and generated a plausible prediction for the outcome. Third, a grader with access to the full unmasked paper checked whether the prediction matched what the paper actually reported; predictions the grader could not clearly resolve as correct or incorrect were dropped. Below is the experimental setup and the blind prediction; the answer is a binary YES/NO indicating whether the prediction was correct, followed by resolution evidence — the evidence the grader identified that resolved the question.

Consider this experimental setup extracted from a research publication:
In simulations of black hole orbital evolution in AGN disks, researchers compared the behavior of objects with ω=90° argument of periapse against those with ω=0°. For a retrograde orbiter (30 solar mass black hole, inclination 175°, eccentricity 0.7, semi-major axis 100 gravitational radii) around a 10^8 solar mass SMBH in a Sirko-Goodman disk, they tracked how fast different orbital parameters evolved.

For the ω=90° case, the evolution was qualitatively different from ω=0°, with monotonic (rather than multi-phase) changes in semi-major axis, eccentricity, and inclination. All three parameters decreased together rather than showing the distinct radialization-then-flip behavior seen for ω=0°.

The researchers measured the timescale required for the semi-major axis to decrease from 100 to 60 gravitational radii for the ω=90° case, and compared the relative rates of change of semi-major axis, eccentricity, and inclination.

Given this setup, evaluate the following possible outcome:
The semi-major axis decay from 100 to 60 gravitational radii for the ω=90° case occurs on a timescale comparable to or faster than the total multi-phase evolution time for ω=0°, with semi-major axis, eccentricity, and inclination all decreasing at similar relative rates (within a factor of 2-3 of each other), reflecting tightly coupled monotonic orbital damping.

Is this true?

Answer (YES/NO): NO